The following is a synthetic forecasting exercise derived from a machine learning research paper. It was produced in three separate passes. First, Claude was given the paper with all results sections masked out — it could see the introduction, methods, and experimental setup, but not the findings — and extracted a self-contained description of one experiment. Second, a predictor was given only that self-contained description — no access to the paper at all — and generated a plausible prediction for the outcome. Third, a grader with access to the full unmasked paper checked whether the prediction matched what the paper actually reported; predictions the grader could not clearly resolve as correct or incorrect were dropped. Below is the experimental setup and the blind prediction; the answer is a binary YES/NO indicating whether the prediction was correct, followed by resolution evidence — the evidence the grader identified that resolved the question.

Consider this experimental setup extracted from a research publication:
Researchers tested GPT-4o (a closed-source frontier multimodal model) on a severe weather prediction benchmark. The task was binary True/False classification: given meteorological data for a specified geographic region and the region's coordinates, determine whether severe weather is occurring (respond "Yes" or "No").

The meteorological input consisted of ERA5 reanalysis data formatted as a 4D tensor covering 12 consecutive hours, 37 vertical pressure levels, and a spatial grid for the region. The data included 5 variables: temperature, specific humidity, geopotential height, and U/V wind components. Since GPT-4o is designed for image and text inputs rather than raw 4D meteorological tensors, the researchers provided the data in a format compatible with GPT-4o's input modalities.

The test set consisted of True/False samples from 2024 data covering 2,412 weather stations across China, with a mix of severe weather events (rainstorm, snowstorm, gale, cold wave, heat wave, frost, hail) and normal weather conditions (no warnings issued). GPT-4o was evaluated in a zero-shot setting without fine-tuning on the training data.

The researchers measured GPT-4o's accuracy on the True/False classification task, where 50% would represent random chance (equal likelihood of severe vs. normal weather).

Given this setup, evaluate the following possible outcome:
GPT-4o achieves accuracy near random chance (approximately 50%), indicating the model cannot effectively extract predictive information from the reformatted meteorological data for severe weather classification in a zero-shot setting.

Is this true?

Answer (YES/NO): NO